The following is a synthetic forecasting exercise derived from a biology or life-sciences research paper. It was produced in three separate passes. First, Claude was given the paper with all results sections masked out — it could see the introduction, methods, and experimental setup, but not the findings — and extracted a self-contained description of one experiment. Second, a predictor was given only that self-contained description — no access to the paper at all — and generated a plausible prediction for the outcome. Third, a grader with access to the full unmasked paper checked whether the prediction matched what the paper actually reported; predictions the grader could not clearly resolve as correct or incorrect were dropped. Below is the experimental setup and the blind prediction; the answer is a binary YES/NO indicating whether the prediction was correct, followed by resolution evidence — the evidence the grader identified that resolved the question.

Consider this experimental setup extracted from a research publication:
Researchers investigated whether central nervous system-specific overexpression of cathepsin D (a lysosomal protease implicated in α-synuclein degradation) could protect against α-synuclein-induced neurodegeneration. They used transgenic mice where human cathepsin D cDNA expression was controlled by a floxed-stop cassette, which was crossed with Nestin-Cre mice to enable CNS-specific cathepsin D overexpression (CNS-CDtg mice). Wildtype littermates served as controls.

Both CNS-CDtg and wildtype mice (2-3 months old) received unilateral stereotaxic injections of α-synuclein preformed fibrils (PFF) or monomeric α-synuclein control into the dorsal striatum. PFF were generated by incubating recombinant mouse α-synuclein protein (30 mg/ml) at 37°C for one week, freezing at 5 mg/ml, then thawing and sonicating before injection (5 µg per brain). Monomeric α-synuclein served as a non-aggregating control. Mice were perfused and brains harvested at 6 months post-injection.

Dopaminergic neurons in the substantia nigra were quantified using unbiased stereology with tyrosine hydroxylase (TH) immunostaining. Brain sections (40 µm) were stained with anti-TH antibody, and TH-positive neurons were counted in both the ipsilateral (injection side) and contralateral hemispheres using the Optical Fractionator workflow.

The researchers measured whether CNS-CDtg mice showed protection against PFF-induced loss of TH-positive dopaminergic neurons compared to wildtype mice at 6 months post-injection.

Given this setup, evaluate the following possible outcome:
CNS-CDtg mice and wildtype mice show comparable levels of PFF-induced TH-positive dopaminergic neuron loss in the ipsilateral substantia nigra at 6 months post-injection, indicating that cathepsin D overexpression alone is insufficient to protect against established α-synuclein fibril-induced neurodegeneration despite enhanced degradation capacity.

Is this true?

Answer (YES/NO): YES